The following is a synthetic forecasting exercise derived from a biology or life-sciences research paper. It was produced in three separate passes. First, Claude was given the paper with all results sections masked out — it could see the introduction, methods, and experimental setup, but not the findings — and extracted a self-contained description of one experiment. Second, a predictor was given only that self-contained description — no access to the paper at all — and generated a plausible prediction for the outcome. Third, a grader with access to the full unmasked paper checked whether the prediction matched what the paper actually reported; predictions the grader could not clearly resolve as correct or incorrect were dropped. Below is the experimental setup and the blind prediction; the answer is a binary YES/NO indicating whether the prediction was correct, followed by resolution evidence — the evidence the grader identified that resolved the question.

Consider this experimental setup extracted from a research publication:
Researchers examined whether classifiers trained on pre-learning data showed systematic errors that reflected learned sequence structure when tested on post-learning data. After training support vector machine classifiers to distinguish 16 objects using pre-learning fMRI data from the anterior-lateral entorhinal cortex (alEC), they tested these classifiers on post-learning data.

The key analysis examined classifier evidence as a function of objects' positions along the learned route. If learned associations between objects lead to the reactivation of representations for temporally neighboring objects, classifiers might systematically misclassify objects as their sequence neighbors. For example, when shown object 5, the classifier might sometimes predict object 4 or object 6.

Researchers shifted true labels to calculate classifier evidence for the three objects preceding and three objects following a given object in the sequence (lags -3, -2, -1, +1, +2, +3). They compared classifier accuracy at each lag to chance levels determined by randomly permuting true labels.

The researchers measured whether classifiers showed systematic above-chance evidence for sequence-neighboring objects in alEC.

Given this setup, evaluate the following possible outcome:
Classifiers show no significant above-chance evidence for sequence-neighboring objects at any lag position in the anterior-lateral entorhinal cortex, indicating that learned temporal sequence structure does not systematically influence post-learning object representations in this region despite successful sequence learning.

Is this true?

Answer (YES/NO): NO